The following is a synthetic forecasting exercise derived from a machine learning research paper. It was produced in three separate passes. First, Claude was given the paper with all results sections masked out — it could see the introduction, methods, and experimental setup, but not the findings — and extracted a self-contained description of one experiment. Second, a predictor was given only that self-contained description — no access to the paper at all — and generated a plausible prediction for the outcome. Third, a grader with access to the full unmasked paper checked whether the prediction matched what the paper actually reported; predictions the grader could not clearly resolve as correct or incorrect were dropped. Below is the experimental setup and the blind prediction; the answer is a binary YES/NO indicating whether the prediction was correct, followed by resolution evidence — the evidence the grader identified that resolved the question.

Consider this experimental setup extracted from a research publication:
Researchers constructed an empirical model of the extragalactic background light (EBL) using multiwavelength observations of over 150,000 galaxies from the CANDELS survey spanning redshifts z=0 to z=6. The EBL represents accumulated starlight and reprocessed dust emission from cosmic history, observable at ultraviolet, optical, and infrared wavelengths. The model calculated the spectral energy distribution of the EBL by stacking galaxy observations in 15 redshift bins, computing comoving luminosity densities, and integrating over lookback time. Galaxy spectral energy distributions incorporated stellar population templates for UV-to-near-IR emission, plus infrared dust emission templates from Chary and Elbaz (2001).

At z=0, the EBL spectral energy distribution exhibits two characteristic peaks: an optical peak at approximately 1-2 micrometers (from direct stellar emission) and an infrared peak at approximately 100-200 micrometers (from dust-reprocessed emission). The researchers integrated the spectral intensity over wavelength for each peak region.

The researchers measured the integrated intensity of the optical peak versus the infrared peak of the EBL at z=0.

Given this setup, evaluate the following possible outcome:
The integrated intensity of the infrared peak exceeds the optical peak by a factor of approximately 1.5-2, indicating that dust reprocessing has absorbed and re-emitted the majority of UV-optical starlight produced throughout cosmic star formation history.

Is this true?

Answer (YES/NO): NO